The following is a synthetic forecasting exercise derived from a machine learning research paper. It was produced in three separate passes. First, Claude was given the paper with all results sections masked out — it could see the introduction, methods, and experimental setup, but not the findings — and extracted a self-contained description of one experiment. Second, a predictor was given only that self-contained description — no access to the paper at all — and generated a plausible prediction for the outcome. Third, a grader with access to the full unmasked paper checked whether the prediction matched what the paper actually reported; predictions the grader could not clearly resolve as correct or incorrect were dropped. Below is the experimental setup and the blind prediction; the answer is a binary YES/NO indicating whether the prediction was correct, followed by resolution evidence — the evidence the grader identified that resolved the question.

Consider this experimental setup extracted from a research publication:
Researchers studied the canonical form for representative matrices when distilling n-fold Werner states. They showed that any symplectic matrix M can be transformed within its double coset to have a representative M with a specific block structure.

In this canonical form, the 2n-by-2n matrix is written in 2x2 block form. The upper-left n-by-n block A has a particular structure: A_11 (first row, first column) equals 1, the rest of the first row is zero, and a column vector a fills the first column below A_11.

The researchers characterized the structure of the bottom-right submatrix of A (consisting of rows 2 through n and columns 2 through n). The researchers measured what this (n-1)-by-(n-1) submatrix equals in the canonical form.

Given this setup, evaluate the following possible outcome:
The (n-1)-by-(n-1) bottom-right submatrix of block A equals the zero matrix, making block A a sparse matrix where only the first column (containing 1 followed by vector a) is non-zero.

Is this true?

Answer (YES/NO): NO